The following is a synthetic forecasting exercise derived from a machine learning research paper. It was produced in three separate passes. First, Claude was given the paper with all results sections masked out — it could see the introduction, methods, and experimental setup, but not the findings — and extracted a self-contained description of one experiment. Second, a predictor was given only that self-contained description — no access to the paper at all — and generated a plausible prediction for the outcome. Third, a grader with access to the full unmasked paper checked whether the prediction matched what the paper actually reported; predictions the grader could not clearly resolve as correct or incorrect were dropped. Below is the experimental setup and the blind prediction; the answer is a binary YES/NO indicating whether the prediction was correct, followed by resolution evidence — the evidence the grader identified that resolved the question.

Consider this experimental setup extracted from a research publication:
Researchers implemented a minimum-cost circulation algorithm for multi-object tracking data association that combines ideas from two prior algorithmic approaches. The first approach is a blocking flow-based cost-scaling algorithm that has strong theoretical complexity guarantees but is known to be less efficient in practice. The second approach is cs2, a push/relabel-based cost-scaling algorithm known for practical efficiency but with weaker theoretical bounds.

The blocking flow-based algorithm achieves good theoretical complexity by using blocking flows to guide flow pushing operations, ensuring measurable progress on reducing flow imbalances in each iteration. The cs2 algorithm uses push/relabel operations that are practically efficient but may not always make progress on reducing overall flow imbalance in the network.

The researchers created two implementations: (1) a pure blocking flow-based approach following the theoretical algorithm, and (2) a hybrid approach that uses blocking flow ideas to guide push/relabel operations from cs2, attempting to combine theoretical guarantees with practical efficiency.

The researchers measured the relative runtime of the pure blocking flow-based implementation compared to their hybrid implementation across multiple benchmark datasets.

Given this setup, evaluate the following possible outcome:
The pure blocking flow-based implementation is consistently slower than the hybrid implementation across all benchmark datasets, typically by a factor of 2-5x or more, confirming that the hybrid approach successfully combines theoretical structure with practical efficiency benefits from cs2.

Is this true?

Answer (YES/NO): YES